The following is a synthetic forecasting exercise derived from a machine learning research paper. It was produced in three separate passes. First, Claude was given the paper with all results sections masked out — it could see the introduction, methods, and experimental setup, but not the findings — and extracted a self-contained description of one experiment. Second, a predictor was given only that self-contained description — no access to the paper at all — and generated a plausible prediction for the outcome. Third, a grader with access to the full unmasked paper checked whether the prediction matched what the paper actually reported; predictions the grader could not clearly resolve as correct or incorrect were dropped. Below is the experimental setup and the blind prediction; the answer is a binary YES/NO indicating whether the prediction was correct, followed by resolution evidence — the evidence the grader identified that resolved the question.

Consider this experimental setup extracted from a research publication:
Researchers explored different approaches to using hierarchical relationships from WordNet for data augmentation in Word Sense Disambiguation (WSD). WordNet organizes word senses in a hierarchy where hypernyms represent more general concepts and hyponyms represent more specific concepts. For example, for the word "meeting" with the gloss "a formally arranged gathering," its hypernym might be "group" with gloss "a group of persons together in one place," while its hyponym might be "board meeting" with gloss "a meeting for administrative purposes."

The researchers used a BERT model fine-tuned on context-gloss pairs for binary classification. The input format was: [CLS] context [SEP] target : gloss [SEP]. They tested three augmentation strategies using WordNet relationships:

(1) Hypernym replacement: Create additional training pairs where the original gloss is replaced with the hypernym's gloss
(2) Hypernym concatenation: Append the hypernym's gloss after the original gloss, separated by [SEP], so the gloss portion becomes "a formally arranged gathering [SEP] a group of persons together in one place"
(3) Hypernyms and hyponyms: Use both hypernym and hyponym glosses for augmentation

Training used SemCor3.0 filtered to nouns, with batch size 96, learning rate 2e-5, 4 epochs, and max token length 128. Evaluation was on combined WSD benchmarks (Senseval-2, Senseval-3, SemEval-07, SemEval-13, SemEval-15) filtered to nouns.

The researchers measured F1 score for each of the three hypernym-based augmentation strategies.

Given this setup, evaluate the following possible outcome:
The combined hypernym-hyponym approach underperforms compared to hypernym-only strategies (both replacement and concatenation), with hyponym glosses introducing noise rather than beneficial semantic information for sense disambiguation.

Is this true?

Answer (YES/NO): YES